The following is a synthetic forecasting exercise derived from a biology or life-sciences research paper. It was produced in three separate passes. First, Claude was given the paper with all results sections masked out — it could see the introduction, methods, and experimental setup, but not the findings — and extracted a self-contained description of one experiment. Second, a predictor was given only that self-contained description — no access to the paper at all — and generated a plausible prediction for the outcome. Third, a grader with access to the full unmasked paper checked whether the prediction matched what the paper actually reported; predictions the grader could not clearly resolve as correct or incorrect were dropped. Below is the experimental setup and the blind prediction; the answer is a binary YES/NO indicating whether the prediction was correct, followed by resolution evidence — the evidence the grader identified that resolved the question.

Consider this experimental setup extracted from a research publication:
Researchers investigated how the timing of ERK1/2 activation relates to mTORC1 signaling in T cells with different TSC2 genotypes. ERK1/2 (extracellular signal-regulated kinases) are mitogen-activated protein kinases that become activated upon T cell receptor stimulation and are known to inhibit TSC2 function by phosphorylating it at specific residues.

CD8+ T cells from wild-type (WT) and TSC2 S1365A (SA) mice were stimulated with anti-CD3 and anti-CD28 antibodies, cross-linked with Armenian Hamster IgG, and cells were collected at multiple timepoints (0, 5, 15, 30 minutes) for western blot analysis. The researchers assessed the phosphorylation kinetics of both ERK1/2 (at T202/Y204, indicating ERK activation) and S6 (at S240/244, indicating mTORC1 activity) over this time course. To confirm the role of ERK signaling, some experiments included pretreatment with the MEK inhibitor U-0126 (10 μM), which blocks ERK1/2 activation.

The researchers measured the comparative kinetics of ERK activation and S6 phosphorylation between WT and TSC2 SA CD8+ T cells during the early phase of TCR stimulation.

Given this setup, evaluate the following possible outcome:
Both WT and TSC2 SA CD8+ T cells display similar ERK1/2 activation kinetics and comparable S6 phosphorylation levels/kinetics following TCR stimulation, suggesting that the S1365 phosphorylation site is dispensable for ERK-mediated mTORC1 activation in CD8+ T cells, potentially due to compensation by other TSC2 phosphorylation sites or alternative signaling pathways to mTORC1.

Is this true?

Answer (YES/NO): NO